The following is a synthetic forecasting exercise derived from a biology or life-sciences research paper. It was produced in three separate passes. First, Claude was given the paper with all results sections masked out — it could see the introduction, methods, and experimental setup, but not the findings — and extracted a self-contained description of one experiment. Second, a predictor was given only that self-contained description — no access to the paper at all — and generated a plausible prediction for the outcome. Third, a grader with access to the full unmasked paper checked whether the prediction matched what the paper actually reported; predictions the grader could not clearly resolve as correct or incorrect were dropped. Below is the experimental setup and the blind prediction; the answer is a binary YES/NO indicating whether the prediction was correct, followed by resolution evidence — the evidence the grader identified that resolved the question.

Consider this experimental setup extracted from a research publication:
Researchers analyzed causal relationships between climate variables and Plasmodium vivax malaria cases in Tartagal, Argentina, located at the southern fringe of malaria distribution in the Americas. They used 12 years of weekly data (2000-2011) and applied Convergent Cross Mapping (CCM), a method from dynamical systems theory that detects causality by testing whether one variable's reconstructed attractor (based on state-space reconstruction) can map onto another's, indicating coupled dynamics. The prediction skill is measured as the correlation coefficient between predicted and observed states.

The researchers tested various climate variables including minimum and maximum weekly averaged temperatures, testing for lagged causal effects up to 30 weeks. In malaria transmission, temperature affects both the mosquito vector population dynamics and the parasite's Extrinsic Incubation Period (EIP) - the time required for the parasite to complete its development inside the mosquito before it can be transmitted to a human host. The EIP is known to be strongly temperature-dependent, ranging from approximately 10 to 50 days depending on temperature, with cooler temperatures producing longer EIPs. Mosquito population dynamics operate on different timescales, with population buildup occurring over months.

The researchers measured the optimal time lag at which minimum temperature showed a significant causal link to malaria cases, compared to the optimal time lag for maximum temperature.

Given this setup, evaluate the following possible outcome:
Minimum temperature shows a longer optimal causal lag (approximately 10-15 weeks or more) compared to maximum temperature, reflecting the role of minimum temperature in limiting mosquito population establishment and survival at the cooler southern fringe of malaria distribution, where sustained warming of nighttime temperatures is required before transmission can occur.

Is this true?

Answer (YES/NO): NO